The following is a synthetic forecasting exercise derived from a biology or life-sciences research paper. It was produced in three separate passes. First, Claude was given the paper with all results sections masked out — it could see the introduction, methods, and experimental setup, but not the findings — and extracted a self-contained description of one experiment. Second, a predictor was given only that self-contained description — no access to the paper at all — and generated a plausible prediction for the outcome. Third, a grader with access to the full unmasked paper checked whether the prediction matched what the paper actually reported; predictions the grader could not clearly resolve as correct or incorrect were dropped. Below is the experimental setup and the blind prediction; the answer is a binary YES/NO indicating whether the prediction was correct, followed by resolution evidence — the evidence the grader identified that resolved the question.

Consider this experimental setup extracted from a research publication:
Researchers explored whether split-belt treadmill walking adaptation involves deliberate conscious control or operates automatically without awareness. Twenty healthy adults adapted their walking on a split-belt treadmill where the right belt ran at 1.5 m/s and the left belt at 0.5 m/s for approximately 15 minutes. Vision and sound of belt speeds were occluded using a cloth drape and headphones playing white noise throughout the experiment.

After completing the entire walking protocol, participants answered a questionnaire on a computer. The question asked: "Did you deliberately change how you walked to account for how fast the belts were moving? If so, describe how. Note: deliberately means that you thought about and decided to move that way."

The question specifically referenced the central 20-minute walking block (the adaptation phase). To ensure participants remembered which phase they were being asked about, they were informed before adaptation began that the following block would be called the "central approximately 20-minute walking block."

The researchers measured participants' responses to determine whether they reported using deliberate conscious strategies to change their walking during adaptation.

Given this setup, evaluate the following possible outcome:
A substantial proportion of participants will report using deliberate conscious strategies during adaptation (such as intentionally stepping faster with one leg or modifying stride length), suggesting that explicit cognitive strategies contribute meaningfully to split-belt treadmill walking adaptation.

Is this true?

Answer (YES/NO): NO